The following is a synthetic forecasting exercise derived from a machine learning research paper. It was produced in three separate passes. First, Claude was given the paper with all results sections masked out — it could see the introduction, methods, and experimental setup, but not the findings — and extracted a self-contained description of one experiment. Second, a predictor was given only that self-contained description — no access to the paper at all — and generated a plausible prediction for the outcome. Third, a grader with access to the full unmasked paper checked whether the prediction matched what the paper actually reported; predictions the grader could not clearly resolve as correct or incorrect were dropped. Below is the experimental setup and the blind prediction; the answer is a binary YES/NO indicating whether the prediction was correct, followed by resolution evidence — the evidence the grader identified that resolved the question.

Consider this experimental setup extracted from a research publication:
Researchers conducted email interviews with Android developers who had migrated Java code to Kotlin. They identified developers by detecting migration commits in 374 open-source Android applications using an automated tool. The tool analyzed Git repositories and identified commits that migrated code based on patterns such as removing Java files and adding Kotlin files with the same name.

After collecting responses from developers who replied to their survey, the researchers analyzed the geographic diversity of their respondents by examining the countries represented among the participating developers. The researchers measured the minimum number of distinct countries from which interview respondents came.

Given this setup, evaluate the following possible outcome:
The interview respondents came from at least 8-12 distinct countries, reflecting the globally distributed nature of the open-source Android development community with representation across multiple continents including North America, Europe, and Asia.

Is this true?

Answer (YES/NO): NO